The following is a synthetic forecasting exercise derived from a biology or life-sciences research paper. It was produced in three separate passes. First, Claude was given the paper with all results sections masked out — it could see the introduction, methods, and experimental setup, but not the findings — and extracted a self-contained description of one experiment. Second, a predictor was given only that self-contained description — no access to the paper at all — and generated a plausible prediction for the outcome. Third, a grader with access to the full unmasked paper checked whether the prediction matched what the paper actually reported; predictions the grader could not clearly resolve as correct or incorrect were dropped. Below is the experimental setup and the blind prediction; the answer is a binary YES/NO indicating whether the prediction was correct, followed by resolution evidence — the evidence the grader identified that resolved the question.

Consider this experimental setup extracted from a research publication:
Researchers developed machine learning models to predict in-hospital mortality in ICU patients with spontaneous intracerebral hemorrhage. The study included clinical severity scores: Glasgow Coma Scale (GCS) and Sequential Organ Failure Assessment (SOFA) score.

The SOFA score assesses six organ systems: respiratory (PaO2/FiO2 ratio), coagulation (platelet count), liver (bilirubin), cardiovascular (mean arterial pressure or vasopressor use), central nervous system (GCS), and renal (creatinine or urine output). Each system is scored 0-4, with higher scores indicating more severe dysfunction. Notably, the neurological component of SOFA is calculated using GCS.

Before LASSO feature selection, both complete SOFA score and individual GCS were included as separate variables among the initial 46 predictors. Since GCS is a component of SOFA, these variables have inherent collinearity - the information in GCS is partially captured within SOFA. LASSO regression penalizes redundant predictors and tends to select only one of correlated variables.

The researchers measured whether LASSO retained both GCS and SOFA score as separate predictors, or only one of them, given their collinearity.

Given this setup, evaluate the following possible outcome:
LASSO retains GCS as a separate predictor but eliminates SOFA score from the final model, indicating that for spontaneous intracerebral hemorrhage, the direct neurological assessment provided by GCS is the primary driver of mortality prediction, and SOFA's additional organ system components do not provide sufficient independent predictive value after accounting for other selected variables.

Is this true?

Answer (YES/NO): NO